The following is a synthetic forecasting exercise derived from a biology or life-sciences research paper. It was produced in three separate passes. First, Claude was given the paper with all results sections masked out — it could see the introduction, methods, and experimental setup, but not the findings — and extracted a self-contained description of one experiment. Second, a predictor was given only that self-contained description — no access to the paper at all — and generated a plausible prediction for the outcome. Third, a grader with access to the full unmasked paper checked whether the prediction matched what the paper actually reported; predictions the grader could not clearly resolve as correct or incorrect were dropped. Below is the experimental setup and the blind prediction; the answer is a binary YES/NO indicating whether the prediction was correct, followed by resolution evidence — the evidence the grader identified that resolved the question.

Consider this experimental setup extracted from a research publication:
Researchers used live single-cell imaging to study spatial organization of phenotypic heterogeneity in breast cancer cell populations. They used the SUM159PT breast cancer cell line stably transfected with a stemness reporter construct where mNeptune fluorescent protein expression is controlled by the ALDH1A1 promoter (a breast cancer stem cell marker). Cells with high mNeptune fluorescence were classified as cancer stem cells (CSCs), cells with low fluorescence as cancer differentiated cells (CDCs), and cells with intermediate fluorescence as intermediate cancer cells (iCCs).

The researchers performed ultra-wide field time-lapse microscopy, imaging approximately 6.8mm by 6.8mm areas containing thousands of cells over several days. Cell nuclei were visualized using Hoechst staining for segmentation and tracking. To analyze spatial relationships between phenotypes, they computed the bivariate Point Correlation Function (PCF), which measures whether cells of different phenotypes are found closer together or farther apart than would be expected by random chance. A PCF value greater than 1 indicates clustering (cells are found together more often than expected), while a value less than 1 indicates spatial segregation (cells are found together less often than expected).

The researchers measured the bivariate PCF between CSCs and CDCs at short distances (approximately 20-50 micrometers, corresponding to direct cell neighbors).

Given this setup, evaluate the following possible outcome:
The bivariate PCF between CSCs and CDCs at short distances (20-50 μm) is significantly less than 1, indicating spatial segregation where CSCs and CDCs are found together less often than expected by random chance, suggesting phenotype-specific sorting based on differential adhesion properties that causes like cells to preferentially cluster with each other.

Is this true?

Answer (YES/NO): YES